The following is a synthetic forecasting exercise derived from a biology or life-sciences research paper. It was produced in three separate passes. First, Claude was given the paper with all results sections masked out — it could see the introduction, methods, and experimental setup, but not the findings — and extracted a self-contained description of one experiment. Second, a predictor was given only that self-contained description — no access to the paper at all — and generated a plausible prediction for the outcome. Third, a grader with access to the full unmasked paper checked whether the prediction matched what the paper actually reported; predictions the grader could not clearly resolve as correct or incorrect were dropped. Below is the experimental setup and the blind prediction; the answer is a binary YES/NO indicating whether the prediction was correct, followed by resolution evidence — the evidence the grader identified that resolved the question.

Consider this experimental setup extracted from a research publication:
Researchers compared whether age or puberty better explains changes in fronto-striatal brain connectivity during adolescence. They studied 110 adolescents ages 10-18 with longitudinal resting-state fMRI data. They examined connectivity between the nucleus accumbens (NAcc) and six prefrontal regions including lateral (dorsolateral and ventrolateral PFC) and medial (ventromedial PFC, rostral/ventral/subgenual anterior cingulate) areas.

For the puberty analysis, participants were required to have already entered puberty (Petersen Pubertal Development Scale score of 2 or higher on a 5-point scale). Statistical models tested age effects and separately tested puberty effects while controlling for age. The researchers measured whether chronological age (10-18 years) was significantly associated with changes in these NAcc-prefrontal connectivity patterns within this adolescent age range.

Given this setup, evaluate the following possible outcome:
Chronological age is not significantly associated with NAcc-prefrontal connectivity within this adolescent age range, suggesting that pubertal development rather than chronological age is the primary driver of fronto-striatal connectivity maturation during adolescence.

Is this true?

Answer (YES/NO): NO